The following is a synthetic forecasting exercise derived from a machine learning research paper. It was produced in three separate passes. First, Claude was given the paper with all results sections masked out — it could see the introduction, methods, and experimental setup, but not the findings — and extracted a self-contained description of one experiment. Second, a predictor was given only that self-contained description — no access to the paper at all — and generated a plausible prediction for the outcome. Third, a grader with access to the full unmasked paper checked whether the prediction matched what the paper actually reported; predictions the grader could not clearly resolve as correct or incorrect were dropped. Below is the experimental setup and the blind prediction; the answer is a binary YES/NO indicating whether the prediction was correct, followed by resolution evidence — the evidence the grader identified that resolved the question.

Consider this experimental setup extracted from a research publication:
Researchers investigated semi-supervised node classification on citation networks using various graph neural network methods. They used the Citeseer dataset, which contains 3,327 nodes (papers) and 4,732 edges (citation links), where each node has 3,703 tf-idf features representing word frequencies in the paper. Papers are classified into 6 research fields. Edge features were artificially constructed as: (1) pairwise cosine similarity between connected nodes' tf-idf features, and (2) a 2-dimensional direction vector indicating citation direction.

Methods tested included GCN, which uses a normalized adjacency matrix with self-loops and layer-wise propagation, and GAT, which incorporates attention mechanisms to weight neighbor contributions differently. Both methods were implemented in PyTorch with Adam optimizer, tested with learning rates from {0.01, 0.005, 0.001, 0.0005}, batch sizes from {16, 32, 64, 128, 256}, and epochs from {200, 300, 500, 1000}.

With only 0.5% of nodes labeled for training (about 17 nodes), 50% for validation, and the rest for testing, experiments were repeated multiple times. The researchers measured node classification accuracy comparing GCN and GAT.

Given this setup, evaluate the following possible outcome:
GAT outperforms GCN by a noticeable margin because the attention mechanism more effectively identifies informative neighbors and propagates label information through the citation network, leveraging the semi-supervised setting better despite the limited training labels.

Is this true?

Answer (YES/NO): NO